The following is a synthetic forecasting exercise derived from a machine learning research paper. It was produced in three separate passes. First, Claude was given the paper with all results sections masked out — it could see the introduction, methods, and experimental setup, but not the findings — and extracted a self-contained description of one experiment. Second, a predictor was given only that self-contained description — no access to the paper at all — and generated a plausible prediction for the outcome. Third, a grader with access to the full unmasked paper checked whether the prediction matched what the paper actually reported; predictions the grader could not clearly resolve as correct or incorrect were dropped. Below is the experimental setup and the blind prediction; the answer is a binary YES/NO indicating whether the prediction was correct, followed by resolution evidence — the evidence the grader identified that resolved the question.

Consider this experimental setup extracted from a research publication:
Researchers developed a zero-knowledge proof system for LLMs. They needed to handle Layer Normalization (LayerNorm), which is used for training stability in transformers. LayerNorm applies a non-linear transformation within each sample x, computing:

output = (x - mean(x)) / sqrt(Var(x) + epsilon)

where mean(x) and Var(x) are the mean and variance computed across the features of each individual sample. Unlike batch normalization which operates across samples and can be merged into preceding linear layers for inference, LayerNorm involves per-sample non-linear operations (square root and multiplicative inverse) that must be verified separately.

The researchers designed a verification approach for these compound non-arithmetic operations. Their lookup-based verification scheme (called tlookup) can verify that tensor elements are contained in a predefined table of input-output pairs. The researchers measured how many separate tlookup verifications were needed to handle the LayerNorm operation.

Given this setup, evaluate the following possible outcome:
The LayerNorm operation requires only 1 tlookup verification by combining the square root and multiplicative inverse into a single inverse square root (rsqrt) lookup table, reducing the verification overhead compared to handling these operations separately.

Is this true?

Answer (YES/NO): NO